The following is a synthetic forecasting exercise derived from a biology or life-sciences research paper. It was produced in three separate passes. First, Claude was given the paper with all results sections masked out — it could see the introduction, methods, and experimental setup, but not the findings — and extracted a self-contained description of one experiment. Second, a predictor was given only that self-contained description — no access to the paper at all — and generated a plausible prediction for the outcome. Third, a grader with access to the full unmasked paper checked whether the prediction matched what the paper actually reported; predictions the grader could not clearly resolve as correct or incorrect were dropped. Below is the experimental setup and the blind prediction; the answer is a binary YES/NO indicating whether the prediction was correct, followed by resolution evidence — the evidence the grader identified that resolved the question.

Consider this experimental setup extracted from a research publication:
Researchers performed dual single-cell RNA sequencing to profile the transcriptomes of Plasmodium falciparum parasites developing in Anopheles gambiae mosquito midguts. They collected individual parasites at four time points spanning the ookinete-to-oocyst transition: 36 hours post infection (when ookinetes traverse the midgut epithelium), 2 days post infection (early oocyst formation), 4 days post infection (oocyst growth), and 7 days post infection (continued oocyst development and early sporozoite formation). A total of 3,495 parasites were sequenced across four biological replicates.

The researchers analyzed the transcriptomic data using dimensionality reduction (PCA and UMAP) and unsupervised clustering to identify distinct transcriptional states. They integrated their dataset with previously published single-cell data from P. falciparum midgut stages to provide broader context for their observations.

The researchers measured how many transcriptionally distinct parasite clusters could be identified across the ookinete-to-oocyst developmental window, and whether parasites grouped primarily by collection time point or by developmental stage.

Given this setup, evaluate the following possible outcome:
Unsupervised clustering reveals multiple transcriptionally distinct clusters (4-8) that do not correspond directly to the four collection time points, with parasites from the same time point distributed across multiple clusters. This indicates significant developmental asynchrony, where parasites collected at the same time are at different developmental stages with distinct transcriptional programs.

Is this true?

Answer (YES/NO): NO